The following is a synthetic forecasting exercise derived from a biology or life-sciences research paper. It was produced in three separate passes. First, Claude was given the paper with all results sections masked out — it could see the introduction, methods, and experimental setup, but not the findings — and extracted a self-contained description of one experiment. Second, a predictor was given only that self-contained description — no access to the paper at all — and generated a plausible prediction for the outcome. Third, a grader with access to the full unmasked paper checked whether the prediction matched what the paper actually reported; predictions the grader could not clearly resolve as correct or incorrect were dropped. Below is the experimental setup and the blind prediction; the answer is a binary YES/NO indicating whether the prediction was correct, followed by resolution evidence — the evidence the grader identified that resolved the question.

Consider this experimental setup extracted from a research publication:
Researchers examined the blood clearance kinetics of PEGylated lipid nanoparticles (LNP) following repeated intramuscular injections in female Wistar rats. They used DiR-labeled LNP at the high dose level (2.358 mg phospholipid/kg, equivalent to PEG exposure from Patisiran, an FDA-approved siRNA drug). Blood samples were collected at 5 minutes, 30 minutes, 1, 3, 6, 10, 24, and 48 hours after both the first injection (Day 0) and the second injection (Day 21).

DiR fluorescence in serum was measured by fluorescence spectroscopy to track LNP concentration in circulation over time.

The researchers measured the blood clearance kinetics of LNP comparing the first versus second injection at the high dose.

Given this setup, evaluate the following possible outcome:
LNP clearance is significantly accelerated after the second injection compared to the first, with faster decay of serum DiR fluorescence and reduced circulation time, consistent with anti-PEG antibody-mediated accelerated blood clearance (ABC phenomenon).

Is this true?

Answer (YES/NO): YES